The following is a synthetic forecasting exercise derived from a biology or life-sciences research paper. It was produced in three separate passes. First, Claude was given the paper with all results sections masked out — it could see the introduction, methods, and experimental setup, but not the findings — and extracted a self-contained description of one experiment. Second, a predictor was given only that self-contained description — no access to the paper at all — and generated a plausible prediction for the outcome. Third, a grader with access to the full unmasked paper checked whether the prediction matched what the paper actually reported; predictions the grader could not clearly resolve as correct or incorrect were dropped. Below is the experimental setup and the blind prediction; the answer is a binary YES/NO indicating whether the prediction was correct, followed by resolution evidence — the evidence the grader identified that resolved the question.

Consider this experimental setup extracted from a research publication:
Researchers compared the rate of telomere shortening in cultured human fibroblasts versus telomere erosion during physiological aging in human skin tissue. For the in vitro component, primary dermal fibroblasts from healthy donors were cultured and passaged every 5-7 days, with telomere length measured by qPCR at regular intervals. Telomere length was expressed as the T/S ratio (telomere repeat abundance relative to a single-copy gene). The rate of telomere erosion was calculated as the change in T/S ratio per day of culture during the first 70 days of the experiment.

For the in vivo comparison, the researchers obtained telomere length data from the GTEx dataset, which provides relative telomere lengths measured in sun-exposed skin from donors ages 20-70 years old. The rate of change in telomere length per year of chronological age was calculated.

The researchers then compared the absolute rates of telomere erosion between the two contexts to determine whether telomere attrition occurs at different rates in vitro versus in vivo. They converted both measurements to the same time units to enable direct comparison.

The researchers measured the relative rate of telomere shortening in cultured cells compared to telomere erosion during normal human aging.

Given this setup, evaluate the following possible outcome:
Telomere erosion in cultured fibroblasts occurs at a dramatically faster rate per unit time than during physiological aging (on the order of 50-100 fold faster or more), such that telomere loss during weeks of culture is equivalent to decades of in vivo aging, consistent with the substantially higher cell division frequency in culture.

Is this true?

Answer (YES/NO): YES